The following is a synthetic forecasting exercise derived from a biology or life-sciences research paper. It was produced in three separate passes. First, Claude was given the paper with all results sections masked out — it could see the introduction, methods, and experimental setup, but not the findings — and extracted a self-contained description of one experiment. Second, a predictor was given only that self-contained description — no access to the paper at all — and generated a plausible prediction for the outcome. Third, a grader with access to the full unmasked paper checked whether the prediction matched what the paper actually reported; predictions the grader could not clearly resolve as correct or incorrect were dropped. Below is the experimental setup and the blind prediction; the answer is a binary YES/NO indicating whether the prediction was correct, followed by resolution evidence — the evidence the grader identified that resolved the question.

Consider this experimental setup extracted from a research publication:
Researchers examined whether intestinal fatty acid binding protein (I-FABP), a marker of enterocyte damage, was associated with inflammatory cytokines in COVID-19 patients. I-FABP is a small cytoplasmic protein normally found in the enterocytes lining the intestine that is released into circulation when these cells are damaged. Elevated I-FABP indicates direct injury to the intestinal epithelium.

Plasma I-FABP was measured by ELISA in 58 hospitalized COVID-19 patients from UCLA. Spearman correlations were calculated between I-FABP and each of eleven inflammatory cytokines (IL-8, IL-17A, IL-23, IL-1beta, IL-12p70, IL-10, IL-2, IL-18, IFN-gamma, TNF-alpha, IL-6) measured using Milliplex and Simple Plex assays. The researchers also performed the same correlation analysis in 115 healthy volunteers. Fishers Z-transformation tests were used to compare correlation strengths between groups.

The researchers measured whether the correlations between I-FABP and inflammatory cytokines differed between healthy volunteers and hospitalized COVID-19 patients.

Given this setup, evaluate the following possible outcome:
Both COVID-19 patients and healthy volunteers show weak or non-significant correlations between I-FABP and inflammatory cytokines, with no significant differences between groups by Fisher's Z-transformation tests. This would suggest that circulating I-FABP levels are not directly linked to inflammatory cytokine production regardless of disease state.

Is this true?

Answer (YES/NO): NO